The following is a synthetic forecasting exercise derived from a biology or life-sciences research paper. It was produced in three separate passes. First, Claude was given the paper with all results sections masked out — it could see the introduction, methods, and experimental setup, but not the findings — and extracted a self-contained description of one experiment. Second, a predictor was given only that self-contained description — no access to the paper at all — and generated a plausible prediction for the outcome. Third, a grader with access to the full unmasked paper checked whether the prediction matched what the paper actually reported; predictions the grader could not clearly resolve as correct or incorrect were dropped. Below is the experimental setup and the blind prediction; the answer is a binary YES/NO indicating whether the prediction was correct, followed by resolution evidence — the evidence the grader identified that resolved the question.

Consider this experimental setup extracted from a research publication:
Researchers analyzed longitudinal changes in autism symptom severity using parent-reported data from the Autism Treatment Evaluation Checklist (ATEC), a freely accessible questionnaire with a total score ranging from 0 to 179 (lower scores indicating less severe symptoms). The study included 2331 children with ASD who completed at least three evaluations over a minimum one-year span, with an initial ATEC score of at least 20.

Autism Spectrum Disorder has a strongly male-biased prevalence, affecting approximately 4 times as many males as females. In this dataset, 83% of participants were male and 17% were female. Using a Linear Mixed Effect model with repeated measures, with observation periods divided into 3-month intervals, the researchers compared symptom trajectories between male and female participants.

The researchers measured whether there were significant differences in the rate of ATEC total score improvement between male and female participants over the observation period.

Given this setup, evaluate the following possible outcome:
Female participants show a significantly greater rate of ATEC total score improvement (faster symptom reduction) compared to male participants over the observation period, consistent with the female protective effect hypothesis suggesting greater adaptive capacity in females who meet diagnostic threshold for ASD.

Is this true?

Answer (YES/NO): NO